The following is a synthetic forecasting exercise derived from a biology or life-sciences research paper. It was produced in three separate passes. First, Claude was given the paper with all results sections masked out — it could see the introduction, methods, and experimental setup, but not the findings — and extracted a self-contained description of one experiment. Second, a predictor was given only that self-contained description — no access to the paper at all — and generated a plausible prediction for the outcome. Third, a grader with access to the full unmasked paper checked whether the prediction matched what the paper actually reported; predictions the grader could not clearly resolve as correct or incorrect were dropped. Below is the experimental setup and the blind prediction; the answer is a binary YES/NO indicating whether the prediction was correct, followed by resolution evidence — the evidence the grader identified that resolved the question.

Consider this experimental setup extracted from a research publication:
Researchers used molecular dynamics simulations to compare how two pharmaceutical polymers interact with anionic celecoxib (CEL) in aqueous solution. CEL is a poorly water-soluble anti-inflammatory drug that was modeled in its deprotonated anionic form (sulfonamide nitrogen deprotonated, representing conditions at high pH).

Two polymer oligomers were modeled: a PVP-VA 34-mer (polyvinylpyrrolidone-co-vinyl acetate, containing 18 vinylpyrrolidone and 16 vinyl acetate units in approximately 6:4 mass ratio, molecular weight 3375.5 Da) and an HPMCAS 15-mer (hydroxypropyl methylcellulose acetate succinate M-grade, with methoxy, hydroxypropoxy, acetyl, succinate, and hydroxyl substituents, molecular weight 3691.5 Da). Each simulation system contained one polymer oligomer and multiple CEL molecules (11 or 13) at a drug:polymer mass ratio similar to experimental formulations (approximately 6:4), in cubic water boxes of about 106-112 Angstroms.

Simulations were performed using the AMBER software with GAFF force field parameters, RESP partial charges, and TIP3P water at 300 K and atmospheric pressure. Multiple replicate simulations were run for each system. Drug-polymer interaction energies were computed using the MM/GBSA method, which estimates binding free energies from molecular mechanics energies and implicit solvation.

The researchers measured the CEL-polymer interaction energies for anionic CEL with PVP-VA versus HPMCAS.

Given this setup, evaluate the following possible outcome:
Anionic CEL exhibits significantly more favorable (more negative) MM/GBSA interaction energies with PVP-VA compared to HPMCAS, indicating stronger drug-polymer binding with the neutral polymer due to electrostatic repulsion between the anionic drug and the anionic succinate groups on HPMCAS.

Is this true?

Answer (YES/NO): YES